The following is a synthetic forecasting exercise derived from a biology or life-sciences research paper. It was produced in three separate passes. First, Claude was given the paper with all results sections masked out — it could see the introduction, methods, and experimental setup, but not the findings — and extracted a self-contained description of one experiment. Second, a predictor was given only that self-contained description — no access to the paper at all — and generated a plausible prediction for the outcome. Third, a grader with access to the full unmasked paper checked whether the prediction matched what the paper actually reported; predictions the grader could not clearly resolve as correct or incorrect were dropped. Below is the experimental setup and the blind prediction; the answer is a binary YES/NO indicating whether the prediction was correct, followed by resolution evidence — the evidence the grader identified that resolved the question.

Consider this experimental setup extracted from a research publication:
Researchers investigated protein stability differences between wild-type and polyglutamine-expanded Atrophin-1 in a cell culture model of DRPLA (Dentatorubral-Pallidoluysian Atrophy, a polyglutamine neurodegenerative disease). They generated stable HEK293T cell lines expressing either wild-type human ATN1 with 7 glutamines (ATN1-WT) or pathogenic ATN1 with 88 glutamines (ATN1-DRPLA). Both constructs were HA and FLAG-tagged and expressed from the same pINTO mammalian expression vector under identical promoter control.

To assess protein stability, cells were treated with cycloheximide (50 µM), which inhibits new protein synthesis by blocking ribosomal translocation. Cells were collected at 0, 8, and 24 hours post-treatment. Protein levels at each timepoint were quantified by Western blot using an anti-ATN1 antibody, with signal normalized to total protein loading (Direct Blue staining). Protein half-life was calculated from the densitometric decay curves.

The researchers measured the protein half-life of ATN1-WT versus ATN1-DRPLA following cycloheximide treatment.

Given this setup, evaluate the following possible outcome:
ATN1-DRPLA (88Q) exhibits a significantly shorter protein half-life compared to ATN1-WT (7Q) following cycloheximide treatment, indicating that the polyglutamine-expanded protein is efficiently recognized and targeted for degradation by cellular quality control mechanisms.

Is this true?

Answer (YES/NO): NO